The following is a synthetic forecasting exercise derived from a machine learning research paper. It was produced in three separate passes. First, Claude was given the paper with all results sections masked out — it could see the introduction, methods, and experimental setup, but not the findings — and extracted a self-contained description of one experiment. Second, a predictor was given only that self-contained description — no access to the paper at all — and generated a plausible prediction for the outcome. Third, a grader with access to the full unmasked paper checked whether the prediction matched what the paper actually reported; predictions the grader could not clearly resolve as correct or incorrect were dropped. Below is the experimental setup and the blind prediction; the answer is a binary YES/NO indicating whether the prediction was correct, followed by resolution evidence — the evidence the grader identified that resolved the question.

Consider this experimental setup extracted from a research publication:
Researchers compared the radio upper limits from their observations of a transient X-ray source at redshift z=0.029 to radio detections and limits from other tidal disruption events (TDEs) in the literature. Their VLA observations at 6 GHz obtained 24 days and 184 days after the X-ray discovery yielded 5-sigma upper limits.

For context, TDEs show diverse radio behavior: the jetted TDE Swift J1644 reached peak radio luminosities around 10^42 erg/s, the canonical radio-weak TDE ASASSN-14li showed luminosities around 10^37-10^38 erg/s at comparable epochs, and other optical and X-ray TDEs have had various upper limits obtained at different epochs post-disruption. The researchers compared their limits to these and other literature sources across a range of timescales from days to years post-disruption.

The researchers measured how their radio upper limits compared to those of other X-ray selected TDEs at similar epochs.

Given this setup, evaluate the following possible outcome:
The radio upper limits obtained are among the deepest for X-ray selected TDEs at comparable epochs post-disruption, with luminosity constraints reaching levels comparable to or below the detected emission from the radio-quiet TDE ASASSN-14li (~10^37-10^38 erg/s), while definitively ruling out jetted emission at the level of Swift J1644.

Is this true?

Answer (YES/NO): YES